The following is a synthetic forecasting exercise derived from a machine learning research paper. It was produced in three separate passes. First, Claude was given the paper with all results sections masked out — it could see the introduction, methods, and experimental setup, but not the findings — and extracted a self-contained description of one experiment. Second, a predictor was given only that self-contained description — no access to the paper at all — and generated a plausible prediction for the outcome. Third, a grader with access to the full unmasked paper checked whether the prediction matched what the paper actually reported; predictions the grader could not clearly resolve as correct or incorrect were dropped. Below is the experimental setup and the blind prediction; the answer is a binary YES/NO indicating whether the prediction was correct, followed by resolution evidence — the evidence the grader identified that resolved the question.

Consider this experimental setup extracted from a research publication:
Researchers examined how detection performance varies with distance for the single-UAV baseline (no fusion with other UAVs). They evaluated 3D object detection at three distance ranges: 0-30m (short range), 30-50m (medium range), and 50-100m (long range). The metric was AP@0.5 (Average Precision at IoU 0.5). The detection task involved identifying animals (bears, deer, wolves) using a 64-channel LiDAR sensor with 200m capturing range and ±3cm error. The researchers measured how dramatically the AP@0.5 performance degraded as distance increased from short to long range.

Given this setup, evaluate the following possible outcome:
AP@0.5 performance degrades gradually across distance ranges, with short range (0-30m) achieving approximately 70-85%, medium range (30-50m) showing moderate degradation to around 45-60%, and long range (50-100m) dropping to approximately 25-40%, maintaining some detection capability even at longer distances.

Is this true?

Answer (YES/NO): NO